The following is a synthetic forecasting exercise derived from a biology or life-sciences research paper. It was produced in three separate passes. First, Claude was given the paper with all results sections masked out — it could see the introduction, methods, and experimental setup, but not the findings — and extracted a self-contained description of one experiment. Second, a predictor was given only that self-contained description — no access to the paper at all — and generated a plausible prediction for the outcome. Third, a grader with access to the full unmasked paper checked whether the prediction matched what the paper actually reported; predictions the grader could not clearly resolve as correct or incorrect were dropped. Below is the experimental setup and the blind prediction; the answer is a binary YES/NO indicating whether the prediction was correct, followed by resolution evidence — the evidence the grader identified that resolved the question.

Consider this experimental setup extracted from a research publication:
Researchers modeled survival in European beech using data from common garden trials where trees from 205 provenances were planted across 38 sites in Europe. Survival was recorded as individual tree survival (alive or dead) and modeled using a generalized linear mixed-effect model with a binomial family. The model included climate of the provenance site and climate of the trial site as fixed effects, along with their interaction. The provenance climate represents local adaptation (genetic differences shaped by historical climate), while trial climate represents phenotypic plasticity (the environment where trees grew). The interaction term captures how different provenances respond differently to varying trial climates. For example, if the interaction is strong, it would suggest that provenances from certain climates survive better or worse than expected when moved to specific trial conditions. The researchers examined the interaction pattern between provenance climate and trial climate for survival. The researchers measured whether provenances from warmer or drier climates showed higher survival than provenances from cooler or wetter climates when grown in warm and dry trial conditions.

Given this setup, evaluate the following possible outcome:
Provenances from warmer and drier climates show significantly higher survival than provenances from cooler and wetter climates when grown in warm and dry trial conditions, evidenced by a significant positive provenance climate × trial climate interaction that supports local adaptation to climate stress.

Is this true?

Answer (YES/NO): NO